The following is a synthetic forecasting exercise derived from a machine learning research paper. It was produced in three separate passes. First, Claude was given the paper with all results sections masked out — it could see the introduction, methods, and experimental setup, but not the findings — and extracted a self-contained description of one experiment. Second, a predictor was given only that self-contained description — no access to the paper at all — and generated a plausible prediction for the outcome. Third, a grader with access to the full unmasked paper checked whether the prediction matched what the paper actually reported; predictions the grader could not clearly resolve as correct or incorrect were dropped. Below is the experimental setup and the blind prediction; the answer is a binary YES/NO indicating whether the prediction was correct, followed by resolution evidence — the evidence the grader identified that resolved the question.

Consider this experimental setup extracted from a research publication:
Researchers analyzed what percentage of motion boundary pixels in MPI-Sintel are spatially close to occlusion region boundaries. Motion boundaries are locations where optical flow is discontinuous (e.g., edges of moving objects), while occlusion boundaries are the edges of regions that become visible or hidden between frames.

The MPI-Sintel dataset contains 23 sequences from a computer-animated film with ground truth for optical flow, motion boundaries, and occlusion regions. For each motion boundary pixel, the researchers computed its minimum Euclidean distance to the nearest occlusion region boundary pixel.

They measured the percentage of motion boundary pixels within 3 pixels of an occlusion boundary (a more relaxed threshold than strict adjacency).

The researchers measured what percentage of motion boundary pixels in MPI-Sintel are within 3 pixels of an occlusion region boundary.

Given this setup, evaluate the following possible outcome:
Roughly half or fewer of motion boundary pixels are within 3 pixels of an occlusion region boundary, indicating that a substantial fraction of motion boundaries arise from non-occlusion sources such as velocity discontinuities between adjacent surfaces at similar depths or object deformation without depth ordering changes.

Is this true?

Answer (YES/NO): NO